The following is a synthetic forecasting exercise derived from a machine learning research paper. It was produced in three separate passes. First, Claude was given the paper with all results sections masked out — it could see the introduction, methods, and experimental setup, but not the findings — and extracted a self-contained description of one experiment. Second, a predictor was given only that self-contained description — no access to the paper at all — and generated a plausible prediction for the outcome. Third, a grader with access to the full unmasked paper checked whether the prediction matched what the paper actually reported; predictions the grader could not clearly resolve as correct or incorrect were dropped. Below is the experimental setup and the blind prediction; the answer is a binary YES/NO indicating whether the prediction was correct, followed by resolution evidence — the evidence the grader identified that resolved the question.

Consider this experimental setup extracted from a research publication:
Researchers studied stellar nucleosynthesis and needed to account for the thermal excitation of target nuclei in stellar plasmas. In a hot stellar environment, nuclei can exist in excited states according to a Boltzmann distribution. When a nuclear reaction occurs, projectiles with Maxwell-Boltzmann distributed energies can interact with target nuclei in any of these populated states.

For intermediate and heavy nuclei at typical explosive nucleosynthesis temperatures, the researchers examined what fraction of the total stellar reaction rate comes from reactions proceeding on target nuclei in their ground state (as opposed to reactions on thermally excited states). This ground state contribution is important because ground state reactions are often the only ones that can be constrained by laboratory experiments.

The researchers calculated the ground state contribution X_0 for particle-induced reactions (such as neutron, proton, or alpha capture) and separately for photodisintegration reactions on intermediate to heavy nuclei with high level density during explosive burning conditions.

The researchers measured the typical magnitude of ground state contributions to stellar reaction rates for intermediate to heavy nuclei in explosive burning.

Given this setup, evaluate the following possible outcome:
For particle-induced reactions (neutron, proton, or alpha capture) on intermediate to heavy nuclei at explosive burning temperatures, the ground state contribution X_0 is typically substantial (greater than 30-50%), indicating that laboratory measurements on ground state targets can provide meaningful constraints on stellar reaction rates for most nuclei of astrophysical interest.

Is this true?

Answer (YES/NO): NO